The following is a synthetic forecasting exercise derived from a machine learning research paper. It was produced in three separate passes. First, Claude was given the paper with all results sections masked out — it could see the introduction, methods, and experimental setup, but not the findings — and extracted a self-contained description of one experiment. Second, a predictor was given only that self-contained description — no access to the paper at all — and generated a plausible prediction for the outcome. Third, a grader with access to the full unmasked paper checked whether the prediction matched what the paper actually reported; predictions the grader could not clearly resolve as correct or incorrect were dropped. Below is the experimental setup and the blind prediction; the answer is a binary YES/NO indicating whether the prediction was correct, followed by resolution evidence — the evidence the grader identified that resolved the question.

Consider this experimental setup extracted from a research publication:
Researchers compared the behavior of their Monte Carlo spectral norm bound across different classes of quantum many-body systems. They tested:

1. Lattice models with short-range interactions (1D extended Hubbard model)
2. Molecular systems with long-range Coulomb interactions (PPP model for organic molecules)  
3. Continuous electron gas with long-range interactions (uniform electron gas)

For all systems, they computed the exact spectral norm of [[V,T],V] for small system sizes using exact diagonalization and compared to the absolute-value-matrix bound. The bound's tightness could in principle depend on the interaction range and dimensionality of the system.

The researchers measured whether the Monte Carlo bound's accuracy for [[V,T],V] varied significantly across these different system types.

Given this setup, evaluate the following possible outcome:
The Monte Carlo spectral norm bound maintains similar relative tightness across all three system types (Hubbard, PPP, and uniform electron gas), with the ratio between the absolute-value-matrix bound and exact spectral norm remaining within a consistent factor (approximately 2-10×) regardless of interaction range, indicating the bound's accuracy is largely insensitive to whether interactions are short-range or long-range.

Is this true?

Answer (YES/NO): NO